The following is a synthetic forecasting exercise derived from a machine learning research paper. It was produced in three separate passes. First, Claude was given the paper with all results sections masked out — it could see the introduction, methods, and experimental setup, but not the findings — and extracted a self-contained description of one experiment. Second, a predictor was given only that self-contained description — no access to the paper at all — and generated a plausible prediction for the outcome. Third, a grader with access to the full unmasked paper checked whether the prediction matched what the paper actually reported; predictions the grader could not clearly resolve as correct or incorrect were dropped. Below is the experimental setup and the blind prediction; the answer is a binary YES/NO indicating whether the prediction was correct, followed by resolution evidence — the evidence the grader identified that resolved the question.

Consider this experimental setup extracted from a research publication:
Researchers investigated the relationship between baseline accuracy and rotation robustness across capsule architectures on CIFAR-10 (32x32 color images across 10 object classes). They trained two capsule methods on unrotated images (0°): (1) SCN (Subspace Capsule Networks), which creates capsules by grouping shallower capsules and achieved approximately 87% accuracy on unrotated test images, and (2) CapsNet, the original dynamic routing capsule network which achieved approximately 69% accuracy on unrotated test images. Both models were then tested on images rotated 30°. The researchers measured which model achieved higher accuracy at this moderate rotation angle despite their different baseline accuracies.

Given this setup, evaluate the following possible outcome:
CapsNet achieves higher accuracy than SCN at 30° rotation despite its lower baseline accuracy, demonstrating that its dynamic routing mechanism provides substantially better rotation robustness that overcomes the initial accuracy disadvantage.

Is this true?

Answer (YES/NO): YES